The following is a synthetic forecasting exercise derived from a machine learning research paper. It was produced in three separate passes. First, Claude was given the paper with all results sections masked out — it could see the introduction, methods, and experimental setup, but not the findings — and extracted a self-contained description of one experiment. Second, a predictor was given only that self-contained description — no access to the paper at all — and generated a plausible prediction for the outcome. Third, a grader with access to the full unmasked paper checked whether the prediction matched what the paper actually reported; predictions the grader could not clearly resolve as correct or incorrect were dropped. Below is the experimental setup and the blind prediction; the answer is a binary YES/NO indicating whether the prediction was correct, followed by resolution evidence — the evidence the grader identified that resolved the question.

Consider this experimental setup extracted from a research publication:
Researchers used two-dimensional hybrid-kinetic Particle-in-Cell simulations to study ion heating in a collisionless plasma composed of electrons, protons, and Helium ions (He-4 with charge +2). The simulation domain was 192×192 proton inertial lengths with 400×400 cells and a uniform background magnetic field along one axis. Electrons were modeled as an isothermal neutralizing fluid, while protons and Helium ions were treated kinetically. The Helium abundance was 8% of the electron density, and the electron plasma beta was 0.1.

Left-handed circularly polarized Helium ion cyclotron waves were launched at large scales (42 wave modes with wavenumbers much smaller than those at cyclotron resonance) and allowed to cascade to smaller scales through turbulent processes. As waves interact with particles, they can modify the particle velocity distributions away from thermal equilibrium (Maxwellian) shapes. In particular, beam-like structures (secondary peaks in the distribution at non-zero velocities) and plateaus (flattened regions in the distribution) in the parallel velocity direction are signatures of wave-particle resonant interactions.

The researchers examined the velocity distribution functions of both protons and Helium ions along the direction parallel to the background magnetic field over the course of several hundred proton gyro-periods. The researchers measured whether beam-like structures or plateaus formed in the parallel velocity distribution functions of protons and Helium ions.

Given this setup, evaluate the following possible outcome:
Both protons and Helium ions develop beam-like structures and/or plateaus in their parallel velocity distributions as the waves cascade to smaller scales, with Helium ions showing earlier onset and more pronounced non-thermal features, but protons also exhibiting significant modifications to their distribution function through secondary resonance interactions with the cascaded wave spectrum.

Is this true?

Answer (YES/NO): NO